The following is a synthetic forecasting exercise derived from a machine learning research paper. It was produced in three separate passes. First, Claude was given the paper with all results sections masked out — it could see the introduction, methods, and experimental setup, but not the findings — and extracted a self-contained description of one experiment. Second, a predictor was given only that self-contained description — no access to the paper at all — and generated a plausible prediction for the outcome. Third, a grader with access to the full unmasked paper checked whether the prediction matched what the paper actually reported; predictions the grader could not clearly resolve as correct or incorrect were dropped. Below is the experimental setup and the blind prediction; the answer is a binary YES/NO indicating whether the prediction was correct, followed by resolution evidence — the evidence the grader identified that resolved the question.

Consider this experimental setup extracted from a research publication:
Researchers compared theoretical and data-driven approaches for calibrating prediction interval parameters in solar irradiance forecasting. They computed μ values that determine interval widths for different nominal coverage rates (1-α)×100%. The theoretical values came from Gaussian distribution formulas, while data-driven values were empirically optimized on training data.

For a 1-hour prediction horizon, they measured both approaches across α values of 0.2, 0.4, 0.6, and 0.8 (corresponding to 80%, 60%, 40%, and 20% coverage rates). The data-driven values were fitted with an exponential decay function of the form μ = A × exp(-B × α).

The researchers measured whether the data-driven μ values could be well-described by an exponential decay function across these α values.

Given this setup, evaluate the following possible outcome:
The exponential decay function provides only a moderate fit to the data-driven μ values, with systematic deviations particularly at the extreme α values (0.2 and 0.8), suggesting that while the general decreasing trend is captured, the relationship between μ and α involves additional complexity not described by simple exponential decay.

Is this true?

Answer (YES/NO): NO